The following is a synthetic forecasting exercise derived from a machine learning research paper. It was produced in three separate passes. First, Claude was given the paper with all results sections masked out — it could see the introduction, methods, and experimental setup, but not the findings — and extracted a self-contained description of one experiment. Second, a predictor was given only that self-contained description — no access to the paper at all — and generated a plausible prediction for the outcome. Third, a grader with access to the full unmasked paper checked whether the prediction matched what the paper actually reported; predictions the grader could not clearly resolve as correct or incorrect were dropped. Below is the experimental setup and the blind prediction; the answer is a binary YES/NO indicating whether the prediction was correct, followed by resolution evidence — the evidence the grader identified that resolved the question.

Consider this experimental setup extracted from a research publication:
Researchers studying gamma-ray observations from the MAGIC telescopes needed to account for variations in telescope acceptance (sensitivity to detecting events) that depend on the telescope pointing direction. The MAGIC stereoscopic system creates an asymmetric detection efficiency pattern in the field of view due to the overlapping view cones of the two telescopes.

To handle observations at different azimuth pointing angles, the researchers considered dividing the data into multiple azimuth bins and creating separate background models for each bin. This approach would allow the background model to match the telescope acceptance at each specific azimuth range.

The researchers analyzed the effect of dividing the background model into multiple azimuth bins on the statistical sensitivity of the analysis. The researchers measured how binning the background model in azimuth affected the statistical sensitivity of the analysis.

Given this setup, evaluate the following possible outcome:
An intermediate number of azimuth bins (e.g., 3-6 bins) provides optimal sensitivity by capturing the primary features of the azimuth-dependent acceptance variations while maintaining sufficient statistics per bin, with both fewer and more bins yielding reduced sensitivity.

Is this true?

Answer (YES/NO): NO